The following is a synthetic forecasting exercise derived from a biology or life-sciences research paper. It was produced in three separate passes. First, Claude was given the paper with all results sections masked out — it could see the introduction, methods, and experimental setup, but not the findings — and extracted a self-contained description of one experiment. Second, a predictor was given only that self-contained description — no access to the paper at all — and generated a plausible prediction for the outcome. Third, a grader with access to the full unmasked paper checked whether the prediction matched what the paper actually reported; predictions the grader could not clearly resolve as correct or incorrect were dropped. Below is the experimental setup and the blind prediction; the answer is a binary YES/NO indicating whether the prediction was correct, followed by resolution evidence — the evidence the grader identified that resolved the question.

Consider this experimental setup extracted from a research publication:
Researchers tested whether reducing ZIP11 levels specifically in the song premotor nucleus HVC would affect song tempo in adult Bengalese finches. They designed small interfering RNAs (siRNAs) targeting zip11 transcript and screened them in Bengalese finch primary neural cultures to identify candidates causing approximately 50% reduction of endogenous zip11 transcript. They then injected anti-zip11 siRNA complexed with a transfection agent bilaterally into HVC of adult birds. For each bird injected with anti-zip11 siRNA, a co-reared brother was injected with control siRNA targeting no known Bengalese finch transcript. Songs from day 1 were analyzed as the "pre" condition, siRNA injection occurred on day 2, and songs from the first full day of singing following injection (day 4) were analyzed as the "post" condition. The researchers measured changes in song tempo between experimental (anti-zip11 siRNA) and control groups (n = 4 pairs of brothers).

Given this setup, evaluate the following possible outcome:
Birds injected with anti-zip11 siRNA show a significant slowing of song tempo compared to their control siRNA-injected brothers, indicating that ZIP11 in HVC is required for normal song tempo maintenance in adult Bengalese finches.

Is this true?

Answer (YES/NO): YES